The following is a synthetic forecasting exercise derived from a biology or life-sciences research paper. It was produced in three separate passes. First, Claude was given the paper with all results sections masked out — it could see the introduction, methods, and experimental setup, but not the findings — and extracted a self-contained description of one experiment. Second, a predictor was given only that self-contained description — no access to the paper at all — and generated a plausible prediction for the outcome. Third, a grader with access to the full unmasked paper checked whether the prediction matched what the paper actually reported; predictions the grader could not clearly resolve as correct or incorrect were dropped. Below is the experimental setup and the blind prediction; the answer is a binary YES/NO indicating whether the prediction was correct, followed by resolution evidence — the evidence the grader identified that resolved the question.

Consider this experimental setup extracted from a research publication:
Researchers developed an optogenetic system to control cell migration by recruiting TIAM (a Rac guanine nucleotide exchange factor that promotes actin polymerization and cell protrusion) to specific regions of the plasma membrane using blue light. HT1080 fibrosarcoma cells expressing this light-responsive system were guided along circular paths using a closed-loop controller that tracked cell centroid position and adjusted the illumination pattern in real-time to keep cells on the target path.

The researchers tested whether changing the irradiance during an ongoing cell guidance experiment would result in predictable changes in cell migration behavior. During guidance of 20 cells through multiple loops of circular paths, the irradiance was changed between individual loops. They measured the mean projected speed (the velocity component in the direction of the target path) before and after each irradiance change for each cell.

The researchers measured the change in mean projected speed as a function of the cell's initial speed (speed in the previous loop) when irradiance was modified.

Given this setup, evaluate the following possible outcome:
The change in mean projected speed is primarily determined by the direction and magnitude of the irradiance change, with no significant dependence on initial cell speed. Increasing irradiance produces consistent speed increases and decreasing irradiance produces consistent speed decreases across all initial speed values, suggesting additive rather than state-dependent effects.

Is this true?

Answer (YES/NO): NO